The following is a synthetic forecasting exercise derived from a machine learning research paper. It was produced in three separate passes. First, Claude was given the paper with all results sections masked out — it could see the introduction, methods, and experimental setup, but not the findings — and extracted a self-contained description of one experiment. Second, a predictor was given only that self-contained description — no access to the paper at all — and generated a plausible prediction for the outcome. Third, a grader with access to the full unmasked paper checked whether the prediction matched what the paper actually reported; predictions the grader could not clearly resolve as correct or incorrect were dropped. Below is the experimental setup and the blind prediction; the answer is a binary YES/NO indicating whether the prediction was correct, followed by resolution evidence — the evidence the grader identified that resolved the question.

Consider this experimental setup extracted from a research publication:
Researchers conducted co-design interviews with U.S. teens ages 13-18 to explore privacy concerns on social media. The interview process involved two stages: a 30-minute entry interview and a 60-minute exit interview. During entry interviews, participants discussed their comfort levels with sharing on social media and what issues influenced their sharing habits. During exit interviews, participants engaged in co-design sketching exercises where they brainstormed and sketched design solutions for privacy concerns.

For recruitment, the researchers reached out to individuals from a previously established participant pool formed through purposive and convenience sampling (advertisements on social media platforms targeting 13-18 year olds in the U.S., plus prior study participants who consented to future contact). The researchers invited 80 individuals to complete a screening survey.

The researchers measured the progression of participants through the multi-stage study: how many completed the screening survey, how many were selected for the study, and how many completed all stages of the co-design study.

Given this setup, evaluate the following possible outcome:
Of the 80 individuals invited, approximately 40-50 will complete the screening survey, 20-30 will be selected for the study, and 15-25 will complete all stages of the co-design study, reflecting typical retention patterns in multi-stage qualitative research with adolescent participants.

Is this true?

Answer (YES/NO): YES